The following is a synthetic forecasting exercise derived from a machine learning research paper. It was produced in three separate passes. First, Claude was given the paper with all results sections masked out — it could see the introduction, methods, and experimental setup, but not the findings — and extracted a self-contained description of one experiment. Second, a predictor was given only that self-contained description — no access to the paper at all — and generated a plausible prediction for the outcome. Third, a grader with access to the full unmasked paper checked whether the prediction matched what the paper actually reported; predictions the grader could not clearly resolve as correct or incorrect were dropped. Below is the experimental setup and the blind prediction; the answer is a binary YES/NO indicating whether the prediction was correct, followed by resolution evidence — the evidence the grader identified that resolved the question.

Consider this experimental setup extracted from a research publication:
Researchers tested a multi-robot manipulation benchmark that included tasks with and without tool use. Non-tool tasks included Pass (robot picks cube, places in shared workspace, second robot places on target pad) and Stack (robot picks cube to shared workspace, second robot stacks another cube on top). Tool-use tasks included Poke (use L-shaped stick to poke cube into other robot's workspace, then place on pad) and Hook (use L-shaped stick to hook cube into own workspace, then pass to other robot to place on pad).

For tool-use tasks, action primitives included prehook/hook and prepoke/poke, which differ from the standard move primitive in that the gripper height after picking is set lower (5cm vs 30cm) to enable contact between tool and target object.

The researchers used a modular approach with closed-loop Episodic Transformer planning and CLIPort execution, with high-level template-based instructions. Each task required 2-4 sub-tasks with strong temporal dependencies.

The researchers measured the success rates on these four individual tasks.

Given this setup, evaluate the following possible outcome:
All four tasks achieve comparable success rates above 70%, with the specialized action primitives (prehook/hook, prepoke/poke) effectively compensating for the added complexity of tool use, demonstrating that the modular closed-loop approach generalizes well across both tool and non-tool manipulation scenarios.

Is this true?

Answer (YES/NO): NO